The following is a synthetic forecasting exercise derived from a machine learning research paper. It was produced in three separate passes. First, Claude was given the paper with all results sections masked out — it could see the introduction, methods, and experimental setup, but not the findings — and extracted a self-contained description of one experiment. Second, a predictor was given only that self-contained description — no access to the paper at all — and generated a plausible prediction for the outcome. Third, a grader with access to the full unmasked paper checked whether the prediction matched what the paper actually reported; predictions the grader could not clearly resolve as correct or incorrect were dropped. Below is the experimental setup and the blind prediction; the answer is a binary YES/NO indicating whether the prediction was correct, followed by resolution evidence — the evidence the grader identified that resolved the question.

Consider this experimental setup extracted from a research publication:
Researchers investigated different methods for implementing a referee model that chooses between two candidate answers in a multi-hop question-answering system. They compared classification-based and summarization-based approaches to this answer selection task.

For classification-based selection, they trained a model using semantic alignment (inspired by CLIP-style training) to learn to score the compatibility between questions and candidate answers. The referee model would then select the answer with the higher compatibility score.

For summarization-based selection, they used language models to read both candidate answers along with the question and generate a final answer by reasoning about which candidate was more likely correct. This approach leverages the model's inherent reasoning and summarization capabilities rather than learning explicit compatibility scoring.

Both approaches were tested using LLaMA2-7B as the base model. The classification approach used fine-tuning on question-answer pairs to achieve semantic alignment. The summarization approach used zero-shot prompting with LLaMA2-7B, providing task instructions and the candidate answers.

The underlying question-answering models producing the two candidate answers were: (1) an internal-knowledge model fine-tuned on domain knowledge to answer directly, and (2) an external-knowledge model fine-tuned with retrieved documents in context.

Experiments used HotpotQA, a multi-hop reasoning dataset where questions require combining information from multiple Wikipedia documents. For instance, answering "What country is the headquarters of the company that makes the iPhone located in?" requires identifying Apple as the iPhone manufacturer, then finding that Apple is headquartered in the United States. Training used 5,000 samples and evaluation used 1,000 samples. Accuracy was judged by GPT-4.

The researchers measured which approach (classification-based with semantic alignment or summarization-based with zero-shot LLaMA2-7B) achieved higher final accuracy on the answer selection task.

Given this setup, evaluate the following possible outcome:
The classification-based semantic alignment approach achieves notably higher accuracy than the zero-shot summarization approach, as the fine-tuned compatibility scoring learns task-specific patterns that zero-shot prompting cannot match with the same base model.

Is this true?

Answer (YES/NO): YES